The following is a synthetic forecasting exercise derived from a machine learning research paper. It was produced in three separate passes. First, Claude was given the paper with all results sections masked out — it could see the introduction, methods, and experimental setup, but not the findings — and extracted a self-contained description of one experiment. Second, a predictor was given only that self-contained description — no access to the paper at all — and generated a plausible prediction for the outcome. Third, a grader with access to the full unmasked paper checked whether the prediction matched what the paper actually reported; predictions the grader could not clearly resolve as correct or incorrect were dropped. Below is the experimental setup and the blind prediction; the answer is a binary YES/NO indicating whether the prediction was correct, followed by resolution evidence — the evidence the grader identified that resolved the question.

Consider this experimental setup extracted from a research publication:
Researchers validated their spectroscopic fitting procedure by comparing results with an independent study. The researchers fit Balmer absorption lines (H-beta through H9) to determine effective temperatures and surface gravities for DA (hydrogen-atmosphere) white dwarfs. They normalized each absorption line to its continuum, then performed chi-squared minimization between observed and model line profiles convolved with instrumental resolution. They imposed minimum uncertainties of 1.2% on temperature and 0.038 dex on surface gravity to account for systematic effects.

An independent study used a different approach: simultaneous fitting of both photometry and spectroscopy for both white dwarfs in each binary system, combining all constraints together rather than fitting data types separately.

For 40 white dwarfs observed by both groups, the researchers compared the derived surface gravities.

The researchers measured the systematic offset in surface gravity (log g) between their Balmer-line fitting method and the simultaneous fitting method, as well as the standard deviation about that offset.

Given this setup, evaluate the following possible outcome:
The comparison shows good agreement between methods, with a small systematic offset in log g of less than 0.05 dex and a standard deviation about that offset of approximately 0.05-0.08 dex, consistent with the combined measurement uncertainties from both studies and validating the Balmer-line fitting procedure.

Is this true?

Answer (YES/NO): NO